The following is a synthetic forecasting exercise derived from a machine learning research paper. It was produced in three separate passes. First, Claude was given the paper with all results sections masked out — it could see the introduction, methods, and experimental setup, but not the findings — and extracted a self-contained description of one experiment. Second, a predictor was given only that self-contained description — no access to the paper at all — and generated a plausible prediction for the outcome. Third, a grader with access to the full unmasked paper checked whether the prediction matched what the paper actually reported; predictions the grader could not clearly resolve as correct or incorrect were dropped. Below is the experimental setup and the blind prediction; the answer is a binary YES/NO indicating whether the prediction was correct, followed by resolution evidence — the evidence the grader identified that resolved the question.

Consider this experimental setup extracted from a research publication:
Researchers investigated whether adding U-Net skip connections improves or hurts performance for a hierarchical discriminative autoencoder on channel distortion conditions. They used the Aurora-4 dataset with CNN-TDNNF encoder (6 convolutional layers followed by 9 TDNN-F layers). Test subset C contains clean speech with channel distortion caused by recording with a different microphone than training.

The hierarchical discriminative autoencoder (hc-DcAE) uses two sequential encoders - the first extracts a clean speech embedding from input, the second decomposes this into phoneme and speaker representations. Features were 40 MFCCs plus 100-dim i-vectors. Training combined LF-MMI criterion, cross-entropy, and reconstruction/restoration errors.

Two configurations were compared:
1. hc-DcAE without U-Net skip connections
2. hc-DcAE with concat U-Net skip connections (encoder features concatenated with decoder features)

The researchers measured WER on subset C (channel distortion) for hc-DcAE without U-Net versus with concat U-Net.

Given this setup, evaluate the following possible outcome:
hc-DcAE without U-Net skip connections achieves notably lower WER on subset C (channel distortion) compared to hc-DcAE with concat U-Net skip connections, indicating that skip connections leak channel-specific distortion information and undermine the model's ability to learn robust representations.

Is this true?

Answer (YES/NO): YES